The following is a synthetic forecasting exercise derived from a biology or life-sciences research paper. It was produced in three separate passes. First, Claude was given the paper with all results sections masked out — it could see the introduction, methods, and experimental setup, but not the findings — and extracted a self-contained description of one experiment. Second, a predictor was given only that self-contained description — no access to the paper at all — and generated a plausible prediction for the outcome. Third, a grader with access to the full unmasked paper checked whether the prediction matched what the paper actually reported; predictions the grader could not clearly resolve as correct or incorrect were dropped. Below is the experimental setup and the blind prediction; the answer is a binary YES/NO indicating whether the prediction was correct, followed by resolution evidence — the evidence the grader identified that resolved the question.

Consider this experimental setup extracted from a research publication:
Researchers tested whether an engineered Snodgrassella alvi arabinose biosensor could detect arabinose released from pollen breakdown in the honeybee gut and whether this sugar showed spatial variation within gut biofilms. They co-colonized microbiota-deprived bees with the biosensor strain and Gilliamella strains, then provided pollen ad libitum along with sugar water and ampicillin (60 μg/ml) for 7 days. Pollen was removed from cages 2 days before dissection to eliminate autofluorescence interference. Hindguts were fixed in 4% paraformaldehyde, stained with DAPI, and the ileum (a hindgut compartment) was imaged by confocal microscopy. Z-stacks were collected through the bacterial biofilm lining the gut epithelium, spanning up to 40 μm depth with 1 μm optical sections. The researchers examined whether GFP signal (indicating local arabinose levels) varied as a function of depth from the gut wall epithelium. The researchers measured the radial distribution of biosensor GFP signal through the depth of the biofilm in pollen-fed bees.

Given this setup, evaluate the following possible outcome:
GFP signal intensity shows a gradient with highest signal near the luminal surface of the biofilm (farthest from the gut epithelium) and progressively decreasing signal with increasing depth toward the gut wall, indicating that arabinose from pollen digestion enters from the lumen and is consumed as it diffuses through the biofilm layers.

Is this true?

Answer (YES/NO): NO